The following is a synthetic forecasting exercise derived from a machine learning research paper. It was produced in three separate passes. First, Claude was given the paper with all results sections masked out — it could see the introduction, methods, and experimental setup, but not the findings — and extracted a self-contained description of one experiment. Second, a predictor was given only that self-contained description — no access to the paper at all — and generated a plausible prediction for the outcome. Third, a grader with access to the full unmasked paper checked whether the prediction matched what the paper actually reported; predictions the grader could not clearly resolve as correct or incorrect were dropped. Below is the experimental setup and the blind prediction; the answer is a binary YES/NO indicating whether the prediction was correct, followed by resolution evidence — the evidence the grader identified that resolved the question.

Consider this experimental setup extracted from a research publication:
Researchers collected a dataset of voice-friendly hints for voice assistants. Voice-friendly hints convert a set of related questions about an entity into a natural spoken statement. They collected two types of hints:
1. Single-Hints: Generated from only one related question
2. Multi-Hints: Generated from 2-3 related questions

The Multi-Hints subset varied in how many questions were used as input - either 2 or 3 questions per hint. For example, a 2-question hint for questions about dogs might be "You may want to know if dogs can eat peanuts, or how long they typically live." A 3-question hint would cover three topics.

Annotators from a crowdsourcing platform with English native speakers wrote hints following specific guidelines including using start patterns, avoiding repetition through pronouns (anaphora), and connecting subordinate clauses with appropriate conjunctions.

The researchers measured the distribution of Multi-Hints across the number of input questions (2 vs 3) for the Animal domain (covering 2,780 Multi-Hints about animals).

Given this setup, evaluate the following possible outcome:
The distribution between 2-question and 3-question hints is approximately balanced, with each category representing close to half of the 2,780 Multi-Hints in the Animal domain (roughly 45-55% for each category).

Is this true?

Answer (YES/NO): NO